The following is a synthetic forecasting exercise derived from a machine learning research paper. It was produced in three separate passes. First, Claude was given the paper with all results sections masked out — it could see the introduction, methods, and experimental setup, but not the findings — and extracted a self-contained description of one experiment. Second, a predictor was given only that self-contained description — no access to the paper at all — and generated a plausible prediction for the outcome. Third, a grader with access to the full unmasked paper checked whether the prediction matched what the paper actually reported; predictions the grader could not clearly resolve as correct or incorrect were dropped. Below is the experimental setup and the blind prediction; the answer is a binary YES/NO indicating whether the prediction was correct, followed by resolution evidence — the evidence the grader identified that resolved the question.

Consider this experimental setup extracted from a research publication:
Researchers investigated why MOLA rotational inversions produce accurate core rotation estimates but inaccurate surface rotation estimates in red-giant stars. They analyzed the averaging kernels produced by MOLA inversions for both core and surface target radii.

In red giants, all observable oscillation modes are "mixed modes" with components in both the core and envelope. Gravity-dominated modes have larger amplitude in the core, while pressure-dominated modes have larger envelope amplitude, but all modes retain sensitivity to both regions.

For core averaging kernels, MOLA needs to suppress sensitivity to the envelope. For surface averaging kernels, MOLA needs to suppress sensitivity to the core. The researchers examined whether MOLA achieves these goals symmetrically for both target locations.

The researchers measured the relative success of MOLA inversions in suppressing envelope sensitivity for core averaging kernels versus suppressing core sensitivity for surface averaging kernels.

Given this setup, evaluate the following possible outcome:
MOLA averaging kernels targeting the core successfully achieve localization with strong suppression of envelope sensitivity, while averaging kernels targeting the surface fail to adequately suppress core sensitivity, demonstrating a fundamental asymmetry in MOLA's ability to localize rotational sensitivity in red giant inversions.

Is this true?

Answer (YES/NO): YES